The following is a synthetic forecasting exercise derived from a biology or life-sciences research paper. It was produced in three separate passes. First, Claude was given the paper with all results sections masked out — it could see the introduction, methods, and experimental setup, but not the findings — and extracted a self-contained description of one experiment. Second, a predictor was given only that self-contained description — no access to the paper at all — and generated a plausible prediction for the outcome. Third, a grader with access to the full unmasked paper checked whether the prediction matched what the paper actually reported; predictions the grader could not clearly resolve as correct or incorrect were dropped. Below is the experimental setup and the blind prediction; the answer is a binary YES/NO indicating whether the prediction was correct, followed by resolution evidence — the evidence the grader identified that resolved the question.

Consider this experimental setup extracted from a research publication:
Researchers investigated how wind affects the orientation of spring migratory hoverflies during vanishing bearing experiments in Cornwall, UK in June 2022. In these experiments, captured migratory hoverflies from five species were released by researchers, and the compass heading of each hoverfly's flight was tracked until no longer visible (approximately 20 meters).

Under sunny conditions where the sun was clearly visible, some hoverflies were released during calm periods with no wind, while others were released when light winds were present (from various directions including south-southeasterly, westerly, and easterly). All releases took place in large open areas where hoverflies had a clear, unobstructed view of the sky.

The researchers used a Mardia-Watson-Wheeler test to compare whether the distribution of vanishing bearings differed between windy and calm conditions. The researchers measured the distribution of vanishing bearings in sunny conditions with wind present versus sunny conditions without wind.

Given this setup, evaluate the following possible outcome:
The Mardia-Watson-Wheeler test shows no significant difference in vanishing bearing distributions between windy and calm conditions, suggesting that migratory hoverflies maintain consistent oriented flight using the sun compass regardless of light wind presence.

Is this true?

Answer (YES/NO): YES